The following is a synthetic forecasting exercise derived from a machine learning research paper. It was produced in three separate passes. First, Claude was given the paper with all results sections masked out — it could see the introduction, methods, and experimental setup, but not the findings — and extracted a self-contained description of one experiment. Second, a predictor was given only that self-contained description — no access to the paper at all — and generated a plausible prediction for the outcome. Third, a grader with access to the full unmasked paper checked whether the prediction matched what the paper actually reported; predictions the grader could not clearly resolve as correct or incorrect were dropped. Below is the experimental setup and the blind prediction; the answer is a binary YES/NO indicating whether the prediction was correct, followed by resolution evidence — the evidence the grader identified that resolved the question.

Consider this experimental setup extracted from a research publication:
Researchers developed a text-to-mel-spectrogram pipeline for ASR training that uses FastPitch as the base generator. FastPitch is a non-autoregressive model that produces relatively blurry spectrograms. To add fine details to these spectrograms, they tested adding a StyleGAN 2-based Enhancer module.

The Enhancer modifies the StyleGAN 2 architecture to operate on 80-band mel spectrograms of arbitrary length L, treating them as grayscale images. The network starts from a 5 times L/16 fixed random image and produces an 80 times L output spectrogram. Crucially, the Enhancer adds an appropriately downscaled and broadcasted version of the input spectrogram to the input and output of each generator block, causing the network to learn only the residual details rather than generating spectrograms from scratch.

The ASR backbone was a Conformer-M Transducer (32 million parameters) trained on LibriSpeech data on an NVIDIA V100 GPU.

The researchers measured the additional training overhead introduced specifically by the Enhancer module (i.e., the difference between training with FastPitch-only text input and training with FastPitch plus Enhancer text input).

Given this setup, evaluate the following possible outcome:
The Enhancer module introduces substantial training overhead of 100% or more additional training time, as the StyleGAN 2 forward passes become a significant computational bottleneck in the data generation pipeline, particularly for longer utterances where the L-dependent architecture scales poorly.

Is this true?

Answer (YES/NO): NO